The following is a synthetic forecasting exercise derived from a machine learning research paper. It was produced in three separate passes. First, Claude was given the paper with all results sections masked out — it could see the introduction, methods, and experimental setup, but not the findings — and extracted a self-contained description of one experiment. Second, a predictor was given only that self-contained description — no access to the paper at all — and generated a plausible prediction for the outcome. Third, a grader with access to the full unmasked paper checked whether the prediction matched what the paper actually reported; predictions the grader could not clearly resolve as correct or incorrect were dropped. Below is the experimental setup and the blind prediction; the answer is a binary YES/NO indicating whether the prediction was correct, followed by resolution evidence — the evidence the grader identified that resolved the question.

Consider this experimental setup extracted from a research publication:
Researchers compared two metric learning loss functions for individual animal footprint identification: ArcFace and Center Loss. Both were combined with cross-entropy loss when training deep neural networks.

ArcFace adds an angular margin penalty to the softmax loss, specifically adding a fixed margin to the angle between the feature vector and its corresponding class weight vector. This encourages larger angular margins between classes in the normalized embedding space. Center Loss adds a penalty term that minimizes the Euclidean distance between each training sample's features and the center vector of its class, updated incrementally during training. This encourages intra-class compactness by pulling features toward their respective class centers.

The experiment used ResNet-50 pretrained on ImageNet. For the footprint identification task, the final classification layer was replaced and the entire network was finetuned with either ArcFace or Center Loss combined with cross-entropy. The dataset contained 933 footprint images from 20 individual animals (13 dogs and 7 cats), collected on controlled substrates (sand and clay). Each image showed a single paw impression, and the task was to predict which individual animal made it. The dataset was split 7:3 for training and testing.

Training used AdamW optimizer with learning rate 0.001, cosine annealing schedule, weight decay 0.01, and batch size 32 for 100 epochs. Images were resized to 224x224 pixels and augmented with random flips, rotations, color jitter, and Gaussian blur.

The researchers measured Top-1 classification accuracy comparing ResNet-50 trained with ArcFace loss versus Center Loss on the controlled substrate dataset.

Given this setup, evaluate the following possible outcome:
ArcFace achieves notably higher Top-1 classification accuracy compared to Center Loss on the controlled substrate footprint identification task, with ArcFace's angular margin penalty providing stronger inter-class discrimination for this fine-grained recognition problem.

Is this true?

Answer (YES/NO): NO